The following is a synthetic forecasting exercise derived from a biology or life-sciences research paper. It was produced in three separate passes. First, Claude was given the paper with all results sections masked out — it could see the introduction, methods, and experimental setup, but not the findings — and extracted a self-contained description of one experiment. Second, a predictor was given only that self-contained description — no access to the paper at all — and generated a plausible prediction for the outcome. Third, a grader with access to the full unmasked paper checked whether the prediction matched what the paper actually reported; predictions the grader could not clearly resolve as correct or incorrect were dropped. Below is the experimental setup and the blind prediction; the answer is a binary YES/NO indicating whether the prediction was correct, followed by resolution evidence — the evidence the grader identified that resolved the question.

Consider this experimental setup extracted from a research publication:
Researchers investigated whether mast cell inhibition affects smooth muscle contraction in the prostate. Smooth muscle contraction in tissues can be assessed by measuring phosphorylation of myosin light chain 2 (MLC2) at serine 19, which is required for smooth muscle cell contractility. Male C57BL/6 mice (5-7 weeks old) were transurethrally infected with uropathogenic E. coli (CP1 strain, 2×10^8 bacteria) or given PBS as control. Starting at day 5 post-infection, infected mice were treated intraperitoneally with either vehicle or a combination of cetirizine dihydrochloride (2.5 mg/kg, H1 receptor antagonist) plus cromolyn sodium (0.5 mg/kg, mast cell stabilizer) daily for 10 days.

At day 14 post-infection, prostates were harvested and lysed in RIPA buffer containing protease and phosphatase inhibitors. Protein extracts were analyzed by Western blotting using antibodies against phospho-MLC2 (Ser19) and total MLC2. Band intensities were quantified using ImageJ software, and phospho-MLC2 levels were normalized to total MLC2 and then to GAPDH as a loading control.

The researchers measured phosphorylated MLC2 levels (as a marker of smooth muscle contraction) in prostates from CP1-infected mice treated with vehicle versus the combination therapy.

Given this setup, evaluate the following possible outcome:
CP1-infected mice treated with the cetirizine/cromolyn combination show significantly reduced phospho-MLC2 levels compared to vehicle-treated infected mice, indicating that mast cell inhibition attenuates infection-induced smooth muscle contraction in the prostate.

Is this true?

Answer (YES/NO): YES